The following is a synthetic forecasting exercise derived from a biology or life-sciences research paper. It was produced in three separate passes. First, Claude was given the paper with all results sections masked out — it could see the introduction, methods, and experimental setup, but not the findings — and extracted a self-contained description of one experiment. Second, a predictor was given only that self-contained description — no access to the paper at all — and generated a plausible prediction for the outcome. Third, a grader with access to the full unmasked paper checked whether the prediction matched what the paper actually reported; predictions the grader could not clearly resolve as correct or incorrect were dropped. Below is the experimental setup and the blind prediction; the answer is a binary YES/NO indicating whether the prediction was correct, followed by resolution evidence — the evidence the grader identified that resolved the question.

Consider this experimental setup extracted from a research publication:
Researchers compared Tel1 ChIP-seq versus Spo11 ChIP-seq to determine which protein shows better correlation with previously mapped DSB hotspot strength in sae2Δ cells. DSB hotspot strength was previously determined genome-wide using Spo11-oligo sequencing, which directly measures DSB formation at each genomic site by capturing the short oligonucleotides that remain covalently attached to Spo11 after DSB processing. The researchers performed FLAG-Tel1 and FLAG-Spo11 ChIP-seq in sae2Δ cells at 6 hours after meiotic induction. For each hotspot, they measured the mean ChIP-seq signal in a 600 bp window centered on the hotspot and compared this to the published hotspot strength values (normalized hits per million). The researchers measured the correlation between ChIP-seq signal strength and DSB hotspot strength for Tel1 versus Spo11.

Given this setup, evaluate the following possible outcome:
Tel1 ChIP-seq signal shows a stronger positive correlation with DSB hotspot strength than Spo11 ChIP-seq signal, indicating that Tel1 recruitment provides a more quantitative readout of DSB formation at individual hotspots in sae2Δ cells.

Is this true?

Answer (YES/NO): YES